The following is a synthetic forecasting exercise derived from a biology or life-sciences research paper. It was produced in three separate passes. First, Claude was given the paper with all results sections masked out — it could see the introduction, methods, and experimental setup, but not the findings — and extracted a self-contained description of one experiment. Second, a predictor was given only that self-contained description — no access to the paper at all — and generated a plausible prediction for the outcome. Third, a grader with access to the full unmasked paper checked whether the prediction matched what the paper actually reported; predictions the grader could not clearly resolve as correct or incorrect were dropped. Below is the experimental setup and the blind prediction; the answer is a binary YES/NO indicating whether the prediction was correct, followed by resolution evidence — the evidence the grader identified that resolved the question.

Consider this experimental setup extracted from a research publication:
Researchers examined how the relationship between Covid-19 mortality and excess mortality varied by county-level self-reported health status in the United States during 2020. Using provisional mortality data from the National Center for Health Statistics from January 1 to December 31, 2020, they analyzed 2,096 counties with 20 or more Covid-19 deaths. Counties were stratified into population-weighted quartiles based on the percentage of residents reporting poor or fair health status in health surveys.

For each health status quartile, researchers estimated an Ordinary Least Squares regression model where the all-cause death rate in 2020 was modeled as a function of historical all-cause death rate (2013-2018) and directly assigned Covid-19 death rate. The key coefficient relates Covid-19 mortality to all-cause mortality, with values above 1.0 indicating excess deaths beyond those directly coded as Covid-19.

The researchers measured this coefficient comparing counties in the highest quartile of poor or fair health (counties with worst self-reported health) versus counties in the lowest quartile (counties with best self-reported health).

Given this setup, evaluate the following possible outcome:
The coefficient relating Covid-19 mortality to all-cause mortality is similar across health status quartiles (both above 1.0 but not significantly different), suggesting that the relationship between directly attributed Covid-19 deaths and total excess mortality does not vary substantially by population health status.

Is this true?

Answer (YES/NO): NO